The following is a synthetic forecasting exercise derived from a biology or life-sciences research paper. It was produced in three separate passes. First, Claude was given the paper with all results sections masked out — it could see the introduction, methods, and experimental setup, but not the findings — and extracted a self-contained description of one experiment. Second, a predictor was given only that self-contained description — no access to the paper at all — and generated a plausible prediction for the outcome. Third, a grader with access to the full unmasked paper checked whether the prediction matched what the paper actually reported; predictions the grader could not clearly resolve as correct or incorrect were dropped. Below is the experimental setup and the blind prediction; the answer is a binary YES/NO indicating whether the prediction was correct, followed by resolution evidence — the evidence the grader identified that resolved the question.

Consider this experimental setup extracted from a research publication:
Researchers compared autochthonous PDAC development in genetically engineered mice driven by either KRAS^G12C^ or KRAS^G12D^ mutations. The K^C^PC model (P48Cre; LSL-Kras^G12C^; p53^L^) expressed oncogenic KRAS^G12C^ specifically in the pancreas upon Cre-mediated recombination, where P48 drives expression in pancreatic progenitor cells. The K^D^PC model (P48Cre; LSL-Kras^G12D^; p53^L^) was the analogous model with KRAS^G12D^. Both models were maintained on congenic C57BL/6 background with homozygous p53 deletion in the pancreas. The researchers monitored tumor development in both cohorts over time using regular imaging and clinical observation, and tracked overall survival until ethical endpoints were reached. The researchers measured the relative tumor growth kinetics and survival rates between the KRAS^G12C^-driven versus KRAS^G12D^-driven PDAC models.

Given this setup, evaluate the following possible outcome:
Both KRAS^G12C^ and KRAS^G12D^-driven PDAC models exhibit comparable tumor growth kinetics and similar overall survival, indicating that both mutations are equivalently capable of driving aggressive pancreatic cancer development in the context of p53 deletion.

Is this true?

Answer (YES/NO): NO